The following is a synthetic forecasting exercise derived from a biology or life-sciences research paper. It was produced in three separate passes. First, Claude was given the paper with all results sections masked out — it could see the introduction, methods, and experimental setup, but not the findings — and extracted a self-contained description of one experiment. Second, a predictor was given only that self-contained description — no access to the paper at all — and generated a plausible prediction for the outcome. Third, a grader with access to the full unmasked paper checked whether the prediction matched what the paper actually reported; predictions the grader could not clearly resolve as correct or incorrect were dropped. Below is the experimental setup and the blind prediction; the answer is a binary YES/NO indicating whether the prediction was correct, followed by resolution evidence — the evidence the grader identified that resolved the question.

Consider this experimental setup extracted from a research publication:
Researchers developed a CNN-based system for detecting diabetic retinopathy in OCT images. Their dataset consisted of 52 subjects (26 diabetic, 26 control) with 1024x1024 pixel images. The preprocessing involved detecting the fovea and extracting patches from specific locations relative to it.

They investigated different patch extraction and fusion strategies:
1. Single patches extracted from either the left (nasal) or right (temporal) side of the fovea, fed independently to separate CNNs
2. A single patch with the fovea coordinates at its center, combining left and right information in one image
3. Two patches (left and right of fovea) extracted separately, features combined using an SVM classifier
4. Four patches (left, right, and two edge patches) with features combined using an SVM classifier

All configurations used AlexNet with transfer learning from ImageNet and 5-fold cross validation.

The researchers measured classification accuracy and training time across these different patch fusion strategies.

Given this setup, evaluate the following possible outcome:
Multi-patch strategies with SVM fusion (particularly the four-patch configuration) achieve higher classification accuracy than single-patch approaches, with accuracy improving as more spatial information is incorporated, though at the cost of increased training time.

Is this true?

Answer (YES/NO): NO